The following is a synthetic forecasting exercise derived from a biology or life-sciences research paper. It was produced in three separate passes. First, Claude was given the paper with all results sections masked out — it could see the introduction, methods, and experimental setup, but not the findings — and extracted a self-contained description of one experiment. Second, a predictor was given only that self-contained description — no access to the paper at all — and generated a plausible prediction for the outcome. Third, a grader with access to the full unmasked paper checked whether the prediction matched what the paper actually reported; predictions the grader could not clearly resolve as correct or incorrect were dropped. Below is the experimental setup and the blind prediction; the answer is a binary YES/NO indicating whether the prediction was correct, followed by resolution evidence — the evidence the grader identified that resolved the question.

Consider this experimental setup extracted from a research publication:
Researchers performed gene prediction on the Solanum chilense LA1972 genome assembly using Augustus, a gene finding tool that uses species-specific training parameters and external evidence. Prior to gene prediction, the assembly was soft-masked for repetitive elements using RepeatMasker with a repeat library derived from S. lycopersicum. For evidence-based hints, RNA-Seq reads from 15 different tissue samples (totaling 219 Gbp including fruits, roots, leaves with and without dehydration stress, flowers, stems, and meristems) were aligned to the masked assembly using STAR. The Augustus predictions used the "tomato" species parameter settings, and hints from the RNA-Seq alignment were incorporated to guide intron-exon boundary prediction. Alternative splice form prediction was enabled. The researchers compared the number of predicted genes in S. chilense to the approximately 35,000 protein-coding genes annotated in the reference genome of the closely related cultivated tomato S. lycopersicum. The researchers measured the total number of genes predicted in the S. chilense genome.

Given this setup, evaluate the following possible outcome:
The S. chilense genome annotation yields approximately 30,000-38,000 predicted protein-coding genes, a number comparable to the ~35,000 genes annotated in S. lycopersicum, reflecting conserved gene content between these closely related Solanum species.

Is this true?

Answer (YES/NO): YES